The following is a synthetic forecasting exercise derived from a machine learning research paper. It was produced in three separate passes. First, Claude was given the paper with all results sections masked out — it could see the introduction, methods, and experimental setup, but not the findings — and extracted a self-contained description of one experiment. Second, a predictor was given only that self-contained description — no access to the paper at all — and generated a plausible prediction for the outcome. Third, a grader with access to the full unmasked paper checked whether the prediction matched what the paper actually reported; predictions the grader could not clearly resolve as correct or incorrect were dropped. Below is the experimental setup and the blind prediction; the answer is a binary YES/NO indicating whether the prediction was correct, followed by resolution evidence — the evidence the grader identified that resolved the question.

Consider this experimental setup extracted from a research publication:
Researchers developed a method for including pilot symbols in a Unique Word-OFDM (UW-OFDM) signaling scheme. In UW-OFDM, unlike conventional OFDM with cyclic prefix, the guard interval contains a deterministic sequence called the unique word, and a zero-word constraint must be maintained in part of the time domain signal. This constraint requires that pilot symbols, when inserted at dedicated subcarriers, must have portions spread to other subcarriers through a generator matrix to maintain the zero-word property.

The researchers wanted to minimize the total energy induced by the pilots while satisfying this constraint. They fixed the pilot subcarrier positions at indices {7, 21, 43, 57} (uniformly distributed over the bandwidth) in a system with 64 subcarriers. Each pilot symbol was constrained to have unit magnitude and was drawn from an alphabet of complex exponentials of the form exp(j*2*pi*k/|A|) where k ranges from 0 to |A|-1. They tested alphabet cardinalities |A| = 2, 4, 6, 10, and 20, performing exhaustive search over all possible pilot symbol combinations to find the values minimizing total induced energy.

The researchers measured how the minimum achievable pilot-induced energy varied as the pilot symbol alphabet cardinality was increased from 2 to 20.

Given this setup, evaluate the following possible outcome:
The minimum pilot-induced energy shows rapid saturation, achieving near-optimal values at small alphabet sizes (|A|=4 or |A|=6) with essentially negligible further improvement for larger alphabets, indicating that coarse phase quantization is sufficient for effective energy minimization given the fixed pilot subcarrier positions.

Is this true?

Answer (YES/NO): YES